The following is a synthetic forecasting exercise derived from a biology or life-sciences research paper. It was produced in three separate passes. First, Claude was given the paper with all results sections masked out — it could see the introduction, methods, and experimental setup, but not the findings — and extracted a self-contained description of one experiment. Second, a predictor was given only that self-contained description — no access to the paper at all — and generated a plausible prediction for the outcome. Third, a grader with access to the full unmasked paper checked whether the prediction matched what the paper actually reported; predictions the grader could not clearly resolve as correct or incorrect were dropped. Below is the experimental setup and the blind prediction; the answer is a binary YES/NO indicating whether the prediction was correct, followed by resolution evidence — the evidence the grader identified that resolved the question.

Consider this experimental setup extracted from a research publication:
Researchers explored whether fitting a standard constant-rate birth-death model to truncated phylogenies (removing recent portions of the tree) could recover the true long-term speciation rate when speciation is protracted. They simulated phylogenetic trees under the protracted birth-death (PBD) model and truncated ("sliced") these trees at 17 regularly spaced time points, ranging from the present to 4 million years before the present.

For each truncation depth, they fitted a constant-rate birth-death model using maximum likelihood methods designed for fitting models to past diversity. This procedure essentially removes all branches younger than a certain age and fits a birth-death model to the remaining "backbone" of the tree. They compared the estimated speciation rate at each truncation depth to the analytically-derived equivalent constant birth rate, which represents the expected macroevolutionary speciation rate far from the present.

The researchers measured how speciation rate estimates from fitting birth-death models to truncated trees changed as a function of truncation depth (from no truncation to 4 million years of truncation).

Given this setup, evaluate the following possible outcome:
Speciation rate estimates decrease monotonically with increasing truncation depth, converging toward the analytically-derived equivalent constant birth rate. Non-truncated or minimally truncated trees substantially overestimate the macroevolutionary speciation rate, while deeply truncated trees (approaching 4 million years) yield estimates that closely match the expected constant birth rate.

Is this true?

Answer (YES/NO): NO